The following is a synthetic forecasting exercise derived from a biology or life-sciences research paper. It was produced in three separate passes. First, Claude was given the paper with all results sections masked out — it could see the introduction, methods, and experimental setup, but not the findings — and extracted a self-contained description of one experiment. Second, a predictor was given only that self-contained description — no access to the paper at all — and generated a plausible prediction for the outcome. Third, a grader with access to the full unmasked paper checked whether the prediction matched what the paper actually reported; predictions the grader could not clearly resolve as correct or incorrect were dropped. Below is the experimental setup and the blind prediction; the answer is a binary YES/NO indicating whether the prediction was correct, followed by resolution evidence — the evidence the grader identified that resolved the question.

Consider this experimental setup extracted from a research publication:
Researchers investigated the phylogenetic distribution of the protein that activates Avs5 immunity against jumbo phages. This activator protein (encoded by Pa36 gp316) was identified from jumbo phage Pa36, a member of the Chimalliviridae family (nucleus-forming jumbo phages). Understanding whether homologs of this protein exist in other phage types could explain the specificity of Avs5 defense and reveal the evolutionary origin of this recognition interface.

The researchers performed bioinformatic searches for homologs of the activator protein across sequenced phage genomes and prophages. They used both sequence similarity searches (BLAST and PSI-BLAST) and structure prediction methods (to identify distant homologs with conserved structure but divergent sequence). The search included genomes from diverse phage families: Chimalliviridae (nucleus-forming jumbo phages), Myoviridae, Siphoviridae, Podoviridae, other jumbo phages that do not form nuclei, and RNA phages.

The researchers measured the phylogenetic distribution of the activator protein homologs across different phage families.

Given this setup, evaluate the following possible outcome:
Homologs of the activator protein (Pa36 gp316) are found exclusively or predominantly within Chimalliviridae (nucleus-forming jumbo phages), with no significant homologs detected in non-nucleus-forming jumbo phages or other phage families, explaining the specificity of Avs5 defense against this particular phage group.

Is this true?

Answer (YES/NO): YES